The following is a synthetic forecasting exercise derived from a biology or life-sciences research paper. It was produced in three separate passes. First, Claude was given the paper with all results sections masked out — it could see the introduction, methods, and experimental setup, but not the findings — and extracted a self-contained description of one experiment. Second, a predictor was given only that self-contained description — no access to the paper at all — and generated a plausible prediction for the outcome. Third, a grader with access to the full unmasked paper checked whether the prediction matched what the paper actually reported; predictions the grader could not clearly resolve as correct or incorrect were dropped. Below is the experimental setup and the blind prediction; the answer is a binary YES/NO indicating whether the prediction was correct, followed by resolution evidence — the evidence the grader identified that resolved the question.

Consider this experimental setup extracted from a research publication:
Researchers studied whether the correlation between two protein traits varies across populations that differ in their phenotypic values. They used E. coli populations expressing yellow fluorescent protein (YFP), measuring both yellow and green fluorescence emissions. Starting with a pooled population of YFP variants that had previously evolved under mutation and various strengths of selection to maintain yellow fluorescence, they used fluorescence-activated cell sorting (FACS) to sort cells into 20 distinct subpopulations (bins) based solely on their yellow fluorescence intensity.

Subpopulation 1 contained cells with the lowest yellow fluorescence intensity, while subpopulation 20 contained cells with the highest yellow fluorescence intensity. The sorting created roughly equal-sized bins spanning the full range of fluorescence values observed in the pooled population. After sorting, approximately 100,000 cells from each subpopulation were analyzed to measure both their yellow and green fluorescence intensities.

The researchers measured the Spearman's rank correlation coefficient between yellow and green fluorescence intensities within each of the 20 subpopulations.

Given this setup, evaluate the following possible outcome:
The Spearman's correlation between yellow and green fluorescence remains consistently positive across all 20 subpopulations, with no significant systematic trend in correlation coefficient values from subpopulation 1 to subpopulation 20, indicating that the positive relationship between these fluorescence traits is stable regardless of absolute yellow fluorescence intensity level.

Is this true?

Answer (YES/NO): NO